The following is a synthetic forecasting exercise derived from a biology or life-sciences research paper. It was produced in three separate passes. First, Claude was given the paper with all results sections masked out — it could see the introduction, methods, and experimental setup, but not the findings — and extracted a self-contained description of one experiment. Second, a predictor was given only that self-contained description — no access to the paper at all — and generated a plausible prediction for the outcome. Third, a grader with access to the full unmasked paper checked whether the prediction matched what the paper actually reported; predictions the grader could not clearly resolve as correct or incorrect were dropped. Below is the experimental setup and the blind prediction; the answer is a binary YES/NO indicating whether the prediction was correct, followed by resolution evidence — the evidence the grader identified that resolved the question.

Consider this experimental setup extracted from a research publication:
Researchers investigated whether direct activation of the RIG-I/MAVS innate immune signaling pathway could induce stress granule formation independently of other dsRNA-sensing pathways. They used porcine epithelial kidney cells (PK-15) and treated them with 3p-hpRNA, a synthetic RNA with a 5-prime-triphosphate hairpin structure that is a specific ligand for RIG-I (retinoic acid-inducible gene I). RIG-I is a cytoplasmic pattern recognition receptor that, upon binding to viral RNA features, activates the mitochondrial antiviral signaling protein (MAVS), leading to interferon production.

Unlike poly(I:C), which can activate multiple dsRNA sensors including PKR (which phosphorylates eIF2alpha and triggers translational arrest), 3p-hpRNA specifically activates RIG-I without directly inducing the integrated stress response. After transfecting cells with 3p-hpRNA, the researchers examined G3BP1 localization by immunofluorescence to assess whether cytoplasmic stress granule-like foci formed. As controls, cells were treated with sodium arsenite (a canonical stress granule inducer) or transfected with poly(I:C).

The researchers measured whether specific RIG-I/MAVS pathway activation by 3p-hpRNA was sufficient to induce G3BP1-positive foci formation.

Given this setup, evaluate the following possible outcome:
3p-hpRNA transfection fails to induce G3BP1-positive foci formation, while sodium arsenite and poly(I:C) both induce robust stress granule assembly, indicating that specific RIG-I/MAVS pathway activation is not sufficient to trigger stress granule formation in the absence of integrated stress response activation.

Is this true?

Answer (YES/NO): YES